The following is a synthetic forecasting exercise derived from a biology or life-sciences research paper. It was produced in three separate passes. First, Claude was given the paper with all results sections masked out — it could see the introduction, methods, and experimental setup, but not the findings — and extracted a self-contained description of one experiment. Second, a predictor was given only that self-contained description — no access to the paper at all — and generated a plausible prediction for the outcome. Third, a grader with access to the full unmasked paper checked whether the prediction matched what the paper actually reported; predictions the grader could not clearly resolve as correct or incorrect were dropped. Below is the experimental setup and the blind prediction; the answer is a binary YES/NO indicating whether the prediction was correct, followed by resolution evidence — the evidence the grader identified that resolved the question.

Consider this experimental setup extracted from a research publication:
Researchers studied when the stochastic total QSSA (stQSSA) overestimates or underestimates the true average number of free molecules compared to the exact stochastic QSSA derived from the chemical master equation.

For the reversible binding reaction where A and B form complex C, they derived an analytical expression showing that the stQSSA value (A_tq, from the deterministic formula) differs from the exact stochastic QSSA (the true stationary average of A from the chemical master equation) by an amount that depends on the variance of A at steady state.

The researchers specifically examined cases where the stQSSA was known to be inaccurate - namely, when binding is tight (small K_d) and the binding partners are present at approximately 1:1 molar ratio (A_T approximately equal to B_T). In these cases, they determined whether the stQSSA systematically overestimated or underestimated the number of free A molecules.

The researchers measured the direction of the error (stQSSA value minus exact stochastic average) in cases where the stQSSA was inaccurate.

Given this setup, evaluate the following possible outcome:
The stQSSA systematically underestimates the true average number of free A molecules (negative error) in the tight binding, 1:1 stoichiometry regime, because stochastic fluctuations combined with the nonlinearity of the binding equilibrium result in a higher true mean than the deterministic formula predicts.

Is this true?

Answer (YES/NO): NO